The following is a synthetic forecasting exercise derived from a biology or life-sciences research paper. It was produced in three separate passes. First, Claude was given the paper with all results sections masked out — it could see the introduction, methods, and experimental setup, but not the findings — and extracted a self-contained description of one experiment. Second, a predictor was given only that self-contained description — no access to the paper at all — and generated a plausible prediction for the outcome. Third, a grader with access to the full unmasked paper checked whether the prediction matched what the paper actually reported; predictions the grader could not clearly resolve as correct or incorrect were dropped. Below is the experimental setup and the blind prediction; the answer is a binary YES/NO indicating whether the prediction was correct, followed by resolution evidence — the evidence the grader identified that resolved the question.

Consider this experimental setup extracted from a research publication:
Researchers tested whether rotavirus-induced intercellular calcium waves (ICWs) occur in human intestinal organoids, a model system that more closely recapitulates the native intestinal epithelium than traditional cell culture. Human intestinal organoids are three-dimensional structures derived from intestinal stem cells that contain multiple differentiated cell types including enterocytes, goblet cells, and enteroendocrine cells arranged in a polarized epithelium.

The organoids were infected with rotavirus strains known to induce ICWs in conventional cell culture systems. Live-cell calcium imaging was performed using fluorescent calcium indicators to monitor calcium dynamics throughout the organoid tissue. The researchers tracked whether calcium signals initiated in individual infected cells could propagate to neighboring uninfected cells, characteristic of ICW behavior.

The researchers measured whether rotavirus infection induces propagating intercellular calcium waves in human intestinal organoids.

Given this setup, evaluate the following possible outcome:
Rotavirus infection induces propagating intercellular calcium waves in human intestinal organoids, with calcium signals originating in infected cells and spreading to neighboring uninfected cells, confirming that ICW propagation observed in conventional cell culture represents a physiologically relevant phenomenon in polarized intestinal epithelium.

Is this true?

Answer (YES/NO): YES